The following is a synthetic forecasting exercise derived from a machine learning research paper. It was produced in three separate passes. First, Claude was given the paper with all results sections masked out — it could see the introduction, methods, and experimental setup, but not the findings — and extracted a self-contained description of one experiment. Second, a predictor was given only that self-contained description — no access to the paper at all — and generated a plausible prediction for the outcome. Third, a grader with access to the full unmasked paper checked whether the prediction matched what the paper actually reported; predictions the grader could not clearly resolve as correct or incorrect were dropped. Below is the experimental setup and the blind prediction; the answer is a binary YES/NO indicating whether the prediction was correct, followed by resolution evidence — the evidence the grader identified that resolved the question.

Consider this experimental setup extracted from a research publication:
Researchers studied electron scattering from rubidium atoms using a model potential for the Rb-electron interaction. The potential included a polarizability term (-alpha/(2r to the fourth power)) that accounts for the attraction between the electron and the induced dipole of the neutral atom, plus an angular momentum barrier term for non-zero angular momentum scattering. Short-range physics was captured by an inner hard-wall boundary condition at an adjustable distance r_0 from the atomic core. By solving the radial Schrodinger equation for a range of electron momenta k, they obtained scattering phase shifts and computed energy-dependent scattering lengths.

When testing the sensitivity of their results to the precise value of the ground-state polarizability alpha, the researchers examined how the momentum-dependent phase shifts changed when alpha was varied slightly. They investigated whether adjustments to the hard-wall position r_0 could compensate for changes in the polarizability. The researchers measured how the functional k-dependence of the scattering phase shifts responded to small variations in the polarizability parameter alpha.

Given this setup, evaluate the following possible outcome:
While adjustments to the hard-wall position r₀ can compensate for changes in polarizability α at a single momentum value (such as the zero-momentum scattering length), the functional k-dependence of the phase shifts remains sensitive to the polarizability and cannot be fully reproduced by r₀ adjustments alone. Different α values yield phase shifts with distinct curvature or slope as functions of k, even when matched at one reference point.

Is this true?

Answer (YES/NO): NO